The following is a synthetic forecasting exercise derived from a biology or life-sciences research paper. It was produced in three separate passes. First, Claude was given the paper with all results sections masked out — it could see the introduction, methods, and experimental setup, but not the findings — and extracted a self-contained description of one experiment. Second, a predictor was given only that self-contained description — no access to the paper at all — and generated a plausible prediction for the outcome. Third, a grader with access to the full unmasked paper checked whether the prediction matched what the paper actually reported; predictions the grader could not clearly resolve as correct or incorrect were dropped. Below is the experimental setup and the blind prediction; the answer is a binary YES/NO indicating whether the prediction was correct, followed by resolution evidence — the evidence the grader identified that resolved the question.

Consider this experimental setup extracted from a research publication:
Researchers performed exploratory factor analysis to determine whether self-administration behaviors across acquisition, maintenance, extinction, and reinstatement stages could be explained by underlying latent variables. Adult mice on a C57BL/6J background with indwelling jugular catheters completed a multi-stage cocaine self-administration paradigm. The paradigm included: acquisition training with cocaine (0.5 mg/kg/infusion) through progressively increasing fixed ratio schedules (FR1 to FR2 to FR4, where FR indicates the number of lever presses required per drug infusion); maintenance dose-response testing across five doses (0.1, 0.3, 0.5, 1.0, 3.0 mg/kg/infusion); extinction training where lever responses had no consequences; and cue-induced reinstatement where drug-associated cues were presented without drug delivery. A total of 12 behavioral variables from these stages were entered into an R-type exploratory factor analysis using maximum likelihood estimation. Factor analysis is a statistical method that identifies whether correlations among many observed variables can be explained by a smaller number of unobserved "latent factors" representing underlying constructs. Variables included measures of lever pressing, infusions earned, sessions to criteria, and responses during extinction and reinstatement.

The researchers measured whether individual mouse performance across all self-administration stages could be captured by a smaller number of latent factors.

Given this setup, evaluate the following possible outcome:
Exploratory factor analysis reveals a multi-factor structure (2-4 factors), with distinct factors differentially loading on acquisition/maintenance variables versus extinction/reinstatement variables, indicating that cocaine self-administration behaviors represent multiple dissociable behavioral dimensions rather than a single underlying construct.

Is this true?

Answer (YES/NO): NO